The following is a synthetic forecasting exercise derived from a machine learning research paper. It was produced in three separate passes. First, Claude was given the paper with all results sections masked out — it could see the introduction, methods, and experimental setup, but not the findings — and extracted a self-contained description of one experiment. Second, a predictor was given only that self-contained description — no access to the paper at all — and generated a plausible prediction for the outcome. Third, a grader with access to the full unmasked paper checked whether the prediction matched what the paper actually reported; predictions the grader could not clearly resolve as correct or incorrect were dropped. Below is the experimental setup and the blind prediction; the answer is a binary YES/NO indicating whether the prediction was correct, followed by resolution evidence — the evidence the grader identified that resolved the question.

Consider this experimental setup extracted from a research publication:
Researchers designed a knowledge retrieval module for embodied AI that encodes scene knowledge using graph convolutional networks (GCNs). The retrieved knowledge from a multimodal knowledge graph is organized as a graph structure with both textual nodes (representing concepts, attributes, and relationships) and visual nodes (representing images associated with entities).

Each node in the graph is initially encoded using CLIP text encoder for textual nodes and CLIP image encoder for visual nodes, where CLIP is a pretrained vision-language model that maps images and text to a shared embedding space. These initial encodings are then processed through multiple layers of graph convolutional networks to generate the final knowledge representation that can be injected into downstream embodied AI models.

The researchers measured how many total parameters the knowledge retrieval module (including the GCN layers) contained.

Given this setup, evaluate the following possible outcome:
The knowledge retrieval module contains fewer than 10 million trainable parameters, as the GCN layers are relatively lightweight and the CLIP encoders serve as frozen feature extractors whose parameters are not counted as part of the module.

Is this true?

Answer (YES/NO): YES